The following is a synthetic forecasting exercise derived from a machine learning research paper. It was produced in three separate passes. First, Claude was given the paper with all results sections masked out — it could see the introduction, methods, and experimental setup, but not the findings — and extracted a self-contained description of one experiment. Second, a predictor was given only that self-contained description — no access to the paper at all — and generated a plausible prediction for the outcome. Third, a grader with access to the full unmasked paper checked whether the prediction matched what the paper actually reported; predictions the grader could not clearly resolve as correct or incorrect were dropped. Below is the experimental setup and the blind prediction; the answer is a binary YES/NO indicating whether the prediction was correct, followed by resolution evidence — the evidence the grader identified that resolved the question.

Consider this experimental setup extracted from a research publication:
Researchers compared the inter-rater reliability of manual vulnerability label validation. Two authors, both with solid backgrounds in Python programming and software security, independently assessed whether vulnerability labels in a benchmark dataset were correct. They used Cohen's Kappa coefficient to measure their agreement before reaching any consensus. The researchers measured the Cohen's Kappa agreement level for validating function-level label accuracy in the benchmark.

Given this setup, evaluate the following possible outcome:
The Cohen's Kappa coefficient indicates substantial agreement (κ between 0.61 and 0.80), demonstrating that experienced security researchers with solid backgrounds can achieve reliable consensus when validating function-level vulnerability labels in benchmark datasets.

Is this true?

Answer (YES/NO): YES